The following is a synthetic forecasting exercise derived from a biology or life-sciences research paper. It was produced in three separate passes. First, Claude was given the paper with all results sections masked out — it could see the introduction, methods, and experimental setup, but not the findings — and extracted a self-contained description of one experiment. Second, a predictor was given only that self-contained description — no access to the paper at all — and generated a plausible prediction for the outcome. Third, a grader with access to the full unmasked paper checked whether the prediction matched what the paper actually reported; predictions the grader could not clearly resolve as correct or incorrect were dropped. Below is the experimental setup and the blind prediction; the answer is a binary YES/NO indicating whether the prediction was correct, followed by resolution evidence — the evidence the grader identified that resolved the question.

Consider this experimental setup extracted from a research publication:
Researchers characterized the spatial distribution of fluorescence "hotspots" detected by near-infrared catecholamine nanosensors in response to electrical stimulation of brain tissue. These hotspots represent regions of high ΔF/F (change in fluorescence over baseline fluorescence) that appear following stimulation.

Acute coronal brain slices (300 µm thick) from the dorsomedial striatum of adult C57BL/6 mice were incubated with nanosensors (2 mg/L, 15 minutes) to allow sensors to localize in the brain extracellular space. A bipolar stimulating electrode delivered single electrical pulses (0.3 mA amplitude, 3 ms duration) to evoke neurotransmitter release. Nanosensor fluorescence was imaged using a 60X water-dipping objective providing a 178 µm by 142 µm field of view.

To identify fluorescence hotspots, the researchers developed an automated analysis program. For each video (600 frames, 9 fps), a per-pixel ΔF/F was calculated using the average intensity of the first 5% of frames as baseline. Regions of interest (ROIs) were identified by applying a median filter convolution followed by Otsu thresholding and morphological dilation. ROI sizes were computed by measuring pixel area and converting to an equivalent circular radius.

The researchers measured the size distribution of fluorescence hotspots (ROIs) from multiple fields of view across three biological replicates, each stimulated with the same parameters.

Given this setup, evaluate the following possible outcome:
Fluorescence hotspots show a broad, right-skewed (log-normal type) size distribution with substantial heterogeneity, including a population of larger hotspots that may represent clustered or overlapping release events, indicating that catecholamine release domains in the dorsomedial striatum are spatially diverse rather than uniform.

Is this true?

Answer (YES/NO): YES